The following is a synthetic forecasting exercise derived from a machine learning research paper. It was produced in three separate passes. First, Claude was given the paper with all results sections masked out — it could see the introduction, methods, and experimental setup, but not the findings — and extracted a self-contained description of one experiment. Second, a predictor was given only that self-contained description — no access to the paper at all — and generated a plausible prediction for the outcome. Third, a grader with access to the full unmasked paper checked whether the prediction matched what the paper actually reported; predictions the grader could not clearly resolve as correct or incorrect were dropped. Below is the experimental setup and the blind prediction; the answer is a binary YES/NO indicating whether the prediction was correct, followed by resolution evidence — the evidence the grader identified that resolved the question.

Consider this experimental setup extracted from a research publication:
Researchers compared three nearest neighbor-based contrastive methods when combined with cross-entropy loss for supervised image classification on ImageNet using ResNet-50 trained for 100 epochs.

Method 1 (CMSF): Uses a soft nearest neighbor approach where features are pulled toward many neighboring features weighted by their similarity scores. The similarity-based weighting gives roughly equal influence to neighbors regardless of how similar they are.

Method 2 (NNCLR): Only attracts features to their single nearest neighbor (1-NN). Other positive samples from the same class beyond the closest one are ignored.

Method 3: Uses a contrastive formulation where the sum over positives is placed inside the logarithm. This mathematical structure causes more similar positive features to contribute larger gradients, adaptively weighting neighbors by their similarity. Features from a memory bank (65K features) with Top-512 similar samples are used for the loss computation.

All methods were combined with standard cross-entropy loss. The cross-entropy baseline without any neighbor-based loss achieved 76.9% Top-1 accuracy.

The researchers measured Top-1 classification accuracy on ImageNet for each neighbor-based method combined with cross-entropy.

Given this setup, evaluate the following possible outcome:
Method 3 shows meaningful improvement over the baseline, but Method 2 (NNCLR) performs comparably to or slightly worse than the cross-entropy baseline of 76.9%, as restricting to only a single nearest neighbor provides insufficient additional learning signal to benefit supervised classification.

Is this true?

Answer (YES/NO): NO